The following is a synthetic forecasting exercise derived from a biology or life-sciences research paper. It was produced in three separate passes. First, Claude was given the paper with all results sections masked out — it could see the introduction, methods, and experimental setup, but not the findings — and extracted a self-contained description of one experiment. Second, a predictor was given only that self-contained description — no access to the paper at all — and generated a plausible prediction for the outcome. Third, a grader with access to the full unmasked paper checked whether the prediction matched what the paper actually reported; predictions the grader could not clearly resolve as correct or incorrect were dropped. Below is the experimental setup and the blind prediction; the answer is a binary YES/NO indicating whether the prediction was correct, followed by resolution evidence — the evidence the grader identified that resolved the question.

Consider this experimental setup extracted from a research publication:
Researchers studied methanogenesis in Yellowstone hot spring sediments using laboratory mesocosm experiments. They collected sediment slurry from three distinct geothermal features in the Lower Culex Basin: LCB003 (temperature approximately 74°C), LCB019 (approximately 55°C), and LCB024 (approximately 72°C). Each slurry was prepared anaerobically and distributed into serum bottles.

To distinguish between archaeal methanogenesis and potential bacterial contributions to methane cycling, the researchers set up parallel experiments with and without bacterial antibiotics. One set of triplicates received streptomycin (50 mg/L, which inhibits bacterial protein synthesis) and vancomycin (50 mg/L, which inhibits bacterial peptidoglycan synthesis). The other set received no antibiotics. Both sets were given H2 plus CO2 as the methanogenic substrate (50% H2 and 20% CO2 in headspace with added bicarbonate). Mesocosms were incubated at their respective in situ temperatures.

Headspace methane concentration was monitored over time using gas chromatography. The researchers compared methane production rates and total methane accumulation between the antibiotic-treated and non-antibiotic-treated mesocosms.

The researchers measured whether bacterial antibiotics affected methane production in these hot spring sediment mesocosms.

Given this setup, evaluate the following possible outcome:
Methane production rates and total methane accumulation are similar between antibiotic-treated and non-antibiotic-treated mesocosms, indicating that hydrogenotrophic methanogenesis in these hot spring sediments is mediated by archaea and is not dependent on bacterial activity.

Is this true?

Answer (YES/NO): NO